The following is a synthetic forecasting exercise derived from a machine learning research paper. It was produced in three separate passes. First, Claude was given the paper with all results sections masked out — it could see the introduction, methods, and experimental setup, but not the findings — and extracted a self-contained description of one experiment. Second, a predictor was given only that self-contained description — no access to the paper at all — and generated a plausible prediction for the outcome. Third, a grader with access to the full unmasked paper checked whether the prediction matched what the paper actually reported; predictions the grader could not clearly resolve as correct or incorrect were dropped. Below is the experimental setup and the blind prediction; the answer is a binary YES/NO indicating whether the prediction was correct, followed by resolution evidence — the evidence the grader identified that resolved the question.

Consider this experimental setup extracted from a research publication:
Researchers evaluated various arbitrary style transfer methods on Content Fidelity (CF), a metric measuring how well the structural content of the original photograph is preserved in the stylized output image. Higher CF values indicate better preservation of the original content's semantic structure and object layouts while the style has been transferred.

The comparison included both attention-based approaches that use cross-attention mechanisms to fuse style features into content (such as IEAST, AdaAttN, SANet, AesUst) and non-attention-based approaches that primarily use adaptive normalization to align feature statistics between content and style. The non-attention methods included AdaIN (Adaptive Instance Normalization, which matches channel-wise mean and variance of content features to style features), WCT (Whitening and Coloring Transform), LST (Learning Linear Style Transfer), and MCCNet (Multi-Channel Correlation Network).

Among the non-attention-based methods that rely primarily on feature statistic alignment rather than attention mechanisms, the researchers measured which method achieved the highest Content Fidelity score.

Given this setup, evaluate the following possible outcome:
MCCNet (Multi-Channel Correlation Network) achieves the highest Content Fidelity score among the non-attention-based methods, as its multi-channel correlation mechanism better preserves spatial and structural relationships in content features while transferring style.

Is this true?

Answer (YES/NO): NO